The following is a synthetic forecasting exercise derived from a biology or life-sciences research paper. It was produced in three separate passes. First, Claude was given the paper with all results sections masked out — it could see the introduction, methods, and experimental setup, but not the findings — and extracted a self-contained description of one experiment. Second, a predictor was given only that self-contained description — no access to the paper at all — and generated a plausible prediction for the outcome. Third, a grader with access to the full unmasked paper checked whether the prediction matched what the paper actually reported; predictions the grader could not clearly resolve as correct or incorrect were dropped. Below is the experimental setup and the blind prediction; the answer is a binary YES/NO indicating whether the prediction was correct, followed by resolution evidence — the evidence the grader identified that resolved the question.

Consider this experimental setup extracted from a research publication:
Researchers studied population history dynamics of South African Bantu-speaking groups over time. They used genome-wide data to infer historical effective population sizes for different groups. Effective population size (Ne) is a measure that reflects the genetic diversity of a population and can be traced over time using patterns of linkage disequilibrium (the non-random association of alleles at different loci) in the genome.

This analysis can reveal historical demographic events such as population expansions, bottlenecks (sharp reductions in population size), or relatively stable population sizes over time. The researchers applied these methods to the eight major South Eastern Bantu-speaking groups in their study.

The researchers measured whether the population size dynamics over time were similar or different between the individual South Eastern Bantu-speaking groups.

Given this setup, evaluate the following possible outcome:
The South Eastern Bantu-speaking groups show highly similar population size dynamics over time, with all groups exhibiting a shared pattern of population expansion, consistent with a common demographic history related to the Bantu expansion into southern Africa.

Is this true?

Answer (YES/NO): NO